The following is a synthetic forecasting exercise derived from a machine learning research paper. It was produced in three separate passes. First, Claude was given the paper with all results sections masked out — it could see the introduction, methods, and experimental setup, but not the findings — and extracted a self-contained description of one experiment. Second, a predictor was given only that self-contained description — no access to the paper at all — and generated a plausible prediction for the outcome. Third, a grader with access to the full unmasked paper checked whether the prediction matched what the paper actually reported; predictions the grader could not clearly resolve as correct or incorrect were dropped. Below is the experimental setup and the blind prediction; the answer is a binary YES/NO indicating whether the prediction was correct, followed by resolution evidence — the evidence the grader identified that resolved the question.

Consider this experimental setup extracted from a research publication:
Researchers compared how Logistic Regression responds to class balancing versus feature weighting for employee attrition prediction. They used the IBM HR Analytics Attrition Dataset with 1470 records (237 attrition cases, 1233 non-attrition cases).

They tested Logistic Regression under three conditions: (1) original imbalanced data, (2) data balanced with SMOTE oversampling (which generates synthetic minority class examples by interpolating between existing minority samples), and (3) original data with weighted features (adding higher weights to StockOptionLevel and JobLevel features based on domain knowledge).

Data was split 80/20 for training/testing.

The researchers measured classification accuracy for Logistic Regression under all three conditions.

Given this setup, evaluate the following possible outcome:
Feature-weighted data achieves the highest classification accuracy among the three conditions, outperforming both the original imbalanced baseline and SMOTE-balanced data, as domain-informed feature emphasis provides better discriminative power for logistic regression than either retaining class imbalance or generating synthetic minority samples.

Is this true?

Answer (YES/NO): YES